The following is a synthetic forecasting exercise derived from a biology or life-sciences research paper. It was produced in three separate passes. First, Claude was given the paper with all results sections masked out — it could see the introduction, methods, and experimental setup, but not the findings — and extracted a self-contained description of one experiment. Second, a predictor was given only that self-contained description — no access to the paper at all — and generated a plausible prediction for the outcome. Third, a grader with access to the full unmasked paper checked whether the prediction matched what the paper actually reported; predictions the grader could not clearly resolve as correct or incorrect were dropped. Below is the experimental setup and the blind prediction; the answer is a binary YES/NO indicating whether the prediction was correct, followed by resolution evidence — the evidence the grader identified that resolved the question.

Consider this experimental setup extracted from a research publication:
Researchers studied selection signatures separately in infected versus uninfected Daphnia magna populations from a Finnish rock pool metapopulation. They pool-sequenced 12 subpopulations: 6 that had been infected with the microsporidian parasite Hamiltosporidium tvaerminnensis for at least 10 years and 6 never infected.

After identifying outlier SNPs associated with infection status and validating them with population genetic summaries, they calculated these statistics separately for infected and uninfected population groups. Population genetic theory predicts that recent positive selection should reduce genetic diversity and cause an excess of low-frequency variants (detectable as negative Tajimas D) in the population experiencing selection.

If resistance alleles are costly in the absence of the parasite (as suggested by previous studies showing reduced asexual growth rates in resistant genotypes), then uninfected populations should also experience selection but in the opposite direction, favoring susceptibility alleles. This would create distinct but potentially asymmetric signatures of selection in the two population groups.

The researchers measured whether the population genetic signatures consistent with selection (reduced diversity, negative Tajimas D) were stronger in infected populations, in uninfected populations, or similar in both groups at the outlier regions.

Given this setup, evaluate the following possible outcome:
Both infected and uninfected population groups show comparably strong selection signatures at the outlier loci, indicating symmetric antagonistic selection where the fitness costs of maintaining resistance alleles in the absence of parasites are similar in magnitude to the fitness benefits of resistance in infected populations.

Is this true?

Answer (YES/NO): YES